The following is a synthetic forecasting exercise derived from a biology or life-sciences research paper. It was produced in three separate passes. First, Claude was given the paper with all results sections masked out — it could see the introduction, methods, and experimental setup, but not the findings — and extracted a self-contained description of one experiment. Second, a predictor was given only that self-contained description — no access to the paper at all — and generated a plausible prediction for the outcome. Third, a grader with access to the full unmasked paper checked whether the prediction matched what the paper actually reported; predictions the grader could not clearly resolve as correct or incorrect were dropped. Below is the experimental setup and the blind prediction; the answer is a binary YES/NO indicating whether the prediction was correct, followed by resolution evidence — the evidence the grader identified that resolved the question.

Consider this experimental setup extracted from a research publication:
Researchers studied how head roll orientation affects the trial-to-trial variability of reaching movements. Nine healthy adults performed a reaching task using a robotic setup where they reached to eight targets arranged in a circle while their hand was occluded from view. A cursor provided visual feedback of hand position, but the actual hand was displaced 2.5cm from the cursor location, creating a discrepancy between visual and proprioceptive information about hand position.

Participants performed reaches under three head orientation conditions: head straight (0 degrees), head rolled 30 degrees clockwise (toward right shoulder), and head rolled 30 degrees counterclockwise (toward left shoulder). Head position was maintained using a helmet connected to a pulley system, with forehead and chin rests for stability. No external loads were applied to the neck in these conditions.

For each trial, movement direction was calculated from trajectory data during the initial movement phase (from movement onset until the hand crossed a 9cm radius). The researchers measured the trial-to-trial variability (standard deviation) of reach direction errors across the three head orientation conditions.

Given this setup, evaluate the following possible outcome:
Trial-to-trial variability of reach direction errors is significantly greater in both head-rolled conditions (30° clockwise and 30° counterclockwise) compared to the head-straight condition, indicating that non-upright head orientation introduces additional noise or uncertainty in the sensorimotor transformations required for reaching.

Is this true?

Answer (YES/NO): YES